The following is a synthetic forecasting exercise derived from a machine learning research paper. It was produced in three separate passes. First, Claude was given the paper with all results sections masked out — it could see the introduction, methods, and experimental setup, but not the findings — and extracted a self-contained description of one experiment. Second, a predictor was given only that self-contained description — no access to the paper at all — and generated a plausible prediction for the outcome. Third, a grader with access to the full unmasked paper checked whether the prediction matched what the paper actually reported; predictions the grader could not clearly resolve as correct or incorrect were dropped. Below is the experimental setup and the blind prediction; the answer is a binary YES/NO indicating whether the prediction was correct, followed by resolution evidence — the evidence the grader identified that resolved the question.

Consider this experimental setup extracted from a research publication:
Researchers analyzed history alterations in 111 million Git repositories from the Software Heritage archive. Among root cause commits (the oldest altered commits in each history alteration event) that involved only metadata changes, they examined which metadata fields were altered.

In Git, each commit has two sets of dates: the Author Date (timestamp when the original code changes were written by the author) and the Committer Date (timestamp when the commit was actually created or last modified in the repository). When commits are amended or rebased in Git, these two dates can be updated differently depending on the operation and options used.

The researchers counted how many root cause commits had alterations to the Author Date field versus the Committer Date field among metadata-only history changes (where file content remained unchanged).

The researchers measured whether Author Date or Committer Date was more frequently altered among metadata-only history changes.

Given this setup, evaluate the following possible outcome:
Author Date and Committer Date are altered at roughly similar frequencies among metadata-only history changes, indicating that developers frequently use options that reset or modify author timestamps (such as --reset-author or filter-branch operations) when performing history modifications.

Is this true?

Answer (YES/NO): NO